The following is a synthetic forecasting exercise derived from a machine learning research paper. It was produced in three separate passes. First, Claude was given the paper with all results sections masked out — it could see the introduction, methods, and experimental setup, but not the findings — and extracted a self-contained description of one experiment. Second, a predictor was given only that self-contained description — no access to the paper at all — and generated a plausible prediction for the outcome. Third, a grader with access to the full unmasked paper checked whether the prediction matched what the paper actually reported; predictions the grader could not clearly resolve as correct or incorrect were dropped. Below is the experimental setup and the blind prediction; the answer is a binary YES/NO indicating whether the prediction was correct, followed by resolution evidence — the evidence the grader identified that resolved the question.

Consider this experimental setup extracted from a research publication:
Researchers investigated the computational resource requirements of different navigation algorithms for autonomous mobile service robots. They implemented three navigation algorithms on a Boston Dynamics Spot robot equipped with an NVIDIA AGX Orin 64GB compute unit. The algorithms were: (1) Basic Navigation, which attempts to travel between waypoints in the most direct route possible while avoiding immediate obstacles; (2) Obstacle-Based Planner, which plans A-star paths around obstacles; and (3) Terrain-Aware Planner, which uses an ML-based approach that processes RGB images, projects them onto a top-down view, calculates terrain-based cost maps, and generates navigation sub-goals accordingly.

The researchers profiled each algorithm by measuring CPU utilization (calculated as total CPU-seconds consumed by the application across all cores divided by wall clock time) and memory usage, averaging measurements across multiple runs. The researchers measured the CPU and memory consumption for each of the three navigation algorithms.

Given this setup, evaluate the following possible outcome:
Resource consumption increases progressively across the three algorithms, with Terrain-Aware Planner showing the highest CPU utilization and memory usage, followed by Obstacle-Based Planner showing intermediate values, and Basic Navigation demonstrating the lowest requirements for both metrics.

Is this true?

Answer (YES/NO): NO